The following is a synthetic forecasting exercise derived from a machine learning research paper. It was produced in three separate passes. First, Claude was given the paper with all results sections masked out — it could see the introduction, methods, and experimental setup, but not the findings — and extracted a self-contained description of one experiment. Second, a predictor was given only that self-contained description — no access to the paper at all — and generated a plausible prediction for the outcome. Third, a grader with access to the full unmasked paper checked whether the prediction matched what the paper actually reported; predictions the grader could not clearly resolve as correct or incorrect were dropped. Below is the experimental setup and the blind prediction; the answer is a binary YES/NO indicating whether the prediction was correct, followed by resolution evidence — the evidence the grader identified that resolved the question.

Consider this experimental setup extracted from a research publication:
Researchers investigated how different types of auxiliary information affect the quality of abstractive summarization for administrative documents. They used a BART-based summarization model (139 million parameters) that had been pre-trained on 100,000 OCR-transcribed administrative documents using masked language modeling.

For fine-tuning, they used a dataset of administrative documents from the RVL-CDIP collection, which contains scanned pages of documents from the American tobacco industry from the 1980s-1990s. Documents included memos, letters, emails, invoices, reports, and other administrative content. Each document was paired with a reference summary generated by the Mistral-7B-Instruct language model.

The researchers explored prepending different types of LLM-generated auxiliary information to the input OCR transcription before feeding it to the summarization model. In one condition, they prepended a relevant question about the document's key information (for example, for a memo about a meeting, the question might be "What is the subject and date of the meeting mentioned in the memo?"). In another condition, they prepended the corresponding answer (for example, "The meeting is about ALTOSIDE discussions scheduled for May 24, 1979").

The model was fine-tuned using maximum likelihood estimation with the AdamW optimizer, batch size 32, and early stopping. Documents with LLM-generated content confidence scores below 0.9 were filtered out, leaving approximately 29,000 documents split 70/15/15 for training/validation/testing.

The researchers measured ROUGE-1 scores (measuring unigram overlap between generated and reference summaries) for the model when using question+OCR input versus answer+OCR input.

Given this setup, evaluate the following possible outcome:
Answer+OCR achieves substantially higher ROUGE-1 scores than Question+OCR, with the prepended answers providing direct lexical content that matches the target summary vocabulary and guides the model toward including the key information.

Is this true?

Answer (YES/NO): NO